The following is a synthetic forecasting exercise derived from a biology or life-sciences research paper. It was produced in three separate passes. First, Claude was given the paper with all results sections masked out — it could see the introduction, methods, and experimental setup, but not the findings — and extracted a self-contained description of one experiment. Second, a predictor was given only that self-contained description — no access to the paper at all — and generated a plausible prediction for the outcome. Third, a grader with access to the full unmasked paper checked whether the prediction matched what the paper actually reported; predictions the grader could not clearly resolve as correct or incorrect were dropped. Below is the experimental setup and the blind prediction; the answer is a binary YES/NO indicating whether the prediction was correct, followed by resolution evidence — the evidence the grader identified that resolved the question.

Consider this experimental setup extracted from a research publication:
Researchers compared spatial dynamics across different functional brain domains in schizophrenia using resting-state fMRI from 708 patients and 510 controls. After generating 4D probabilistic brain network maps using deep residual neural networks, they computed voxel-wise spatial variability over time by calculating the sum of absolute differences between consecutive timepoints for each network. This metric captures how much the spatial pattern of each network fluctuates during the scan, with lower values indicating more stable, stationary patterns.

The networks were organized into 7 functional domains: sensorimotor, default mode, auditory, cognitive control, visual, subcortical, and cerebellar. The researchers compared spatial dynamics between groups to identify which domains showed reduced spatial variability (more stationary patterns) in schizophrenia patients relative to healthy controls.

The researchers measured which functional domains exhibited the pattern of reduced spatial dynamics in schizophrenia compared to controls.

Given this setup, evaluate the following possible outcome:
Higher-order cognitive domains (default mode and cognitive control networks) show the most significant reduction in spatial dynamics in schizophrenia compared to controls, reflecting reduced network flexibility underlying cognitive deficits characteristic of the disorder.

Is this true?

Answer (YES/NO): NO